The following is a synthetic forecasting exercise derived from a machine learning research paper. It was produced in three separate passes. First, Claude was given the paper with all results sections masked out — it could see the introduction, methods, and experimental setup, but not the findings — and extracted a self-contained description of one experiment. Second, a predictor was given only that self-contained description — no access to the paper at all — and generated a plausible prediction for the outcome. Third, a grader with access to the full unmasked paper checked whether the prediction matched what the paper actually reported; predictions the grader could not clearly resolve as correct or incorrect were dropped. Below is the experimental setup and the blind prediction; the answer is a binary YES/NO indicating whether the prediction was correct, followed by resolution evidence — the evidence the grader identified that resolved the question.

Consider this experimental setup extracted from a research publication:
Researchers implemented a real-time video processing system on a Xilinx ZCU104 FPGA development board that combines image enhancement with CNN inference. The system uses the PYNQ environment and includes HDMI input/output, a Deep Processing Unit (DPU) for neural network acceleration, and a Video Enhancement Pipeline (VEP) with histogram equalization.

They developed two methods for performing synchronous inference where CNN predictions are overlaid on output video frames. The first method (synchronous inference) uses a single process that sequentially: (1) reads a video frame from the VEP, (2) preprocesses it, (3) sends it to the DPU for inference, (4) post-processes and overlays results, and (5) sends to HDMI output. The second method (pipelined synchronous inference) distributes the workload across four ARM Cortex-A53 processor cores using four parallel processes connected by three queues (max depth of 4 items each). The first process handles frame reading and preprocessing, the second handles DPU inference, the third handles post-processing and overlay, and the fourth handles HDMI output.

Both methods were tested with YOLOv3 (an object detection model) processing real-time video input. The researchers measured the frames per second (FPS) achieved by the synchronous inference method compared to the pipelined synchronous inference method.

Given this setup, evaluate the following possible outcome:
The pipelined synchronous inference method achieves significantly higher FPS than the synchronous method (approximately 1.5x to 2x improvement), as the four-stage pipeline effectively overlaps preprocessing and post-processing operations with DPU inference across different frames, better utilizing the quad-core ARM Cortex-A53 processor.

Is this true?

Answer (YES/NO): NO